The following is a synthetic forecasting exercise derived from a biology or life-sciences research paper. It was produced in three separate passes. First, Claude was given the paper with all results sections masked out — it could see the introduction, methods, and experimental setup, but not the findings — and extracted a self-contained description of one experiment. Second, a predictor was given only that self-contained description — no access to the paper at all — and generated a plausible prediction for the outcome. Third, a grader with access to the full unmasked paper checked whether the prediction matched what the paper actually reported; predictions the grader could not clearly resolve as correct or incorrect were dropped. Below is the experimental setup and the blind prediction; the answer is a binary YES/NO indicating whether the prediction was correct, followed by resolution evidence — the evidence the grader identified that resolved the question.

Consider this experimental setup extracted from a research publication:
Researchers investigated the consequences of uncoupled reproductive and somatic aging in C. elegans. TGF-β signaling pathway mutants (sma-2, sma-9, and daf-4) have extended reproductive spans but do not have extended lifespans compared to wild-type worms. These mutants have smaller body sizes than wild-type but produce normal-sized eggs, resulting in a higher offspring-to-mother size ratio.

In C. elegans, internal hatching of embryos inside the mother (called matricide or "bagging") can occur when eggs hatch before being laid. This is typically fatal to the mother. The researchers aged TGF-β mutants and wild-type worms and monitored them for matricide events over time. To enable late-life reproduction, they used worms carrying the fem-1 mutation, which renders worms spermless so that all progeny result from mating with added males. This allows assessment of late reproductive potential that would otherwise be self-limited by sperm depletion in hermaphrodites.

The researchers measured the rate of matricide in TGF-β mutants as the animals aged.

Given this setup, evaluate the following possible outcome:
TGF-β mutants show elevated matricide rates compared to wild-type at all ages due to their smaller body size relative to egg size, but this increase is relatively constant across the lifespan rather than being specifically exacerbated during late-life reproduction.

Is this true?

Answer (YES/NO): NO